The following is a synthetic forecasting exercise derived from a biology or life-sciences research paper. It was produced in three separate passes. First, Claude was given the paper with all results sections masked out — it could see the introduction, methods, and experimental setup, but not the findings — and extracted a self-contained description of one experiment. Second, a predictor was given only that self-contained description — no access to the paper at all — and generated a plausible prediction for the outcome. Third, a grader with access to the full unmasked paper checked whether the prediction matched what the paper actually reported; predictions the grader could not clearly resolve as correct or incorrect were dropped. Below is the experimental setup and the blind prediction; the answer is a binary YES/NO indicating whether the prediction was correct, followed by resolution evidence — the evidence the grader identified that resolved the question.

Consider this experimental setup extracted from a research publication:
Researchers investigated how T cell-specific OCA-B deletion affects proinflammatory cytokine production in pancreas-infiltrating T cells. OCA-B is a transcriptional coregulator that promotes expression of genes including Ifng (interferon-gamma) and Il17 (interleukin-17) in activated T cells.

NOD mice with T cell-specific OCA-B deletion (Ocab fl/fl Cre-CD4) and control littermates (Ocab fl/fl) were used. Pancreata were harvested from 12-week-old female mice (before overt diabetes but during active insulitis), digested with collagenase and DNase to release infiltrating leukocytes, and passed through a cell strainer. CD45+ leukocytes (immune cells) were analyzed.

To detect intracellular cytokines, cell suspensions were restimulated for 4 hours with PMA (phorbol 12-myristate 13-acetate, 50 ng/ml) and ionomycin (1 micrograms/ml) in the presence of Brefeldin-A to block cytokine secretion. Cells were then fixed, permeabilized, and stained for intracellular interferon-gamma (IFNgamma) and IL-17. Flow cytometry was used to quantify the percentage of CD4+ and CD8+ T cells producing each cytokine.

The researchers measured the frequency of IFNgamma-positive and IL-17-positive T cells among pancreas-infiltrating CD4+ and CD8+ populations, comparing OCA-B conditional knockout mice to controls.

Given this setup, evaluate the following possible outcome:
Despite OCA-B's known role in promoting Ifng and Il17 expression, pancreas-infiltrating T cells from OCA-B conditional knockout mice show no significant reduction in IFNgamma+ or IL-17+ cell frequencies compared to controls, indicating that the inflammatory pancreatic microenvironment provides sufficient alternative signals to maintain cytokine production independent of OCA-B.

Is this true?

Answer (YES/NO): NO